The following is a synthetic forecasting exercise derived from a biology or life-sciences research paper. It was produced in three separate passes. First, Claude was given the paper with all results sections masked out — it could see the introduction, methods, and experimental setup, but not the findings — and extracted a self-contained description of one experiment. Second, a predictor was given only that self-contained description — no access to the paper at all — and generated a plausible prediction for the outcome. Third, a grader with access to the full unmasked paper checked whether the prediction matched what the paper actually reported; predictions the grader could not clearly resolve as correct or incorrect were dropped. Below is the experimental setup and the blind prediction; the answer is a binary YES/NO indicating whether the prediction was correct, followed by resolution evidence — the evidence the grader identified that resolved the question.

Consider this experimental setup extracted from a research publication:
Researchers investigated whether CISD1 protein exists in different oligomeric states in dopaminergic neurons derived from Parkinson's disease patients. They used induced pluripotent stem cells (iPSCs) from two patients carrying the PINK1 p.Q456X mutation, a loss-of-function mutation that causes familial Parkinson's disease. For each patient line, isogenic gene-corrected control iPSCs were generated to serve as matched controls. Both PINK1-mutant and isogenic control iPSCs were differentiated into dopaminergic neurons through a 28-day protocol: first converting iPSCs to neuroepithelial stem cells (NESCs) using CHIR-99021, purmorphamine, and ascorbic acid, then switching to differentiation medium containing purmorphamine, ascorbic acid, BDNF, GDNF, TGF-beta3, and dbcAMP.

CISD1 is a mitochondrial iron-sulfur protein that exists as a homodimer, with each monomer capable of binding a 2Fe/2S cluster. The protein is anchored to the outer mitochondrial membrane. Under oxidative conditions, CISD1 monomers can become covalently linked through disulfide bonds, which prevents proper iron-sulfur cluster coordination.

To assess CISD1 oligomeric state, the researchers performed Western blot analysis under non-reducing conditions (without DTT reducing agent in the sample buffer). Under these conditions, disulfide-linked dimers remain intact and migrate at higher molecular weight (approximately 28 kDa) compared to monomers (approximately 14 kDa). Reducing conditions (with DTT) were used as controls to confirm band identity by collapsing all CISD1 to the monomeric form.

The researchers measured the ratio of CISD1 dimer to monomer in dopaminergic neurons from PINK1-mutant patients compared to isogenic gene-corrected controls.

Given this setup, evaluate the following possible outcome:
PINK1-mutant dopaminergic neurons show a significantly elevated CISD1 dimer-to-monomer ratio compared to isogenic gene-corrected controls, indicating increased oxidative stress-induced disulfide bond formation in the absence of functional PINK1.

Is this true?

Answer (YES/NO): YES